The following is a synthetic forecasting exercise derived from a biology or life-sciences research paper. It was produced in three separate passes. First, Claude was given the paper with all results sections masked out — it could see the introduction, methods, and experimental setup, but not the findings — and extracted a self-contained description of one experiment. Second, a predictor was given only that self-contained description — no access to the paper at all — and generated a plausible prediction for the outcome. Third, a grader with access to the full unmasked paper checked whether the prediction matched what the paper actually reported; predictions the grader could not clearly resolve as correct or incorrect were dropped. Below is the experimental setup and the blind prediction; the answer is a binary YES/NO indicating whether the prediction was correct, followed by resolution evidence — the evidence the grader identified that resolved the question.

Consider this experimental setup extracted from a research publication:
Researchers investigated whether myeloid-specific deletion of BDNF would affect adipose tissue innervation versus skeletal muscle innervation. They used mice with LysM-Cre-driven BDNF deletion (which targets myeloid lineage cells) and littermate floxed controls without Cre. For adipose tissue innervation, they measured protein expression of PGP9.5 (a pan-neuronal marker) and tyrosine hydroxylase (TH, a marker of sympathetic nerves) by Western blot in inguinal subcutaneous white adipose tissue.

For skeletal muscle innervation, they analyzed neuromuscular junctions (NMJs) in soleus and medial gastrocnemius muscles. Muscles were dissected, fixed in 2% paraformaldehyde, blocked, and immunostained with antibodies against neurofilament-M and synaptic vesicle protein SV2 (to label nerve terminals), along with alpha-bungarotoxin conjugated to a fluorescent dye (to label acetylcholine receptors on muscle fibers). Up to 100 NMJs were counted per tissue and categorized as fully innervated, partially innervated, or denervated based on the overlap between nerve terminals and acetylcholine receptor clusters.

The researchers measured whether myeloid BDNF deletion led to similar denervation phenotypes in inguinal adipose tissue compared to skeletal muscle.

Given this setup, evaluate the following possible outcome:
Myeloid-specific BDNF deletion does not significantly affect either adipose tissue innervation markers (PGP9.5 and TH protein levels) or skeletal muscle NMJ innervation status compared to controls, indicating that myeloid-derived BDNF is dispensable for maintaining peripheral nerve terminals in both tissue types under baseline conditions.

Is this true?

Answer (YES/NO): NO